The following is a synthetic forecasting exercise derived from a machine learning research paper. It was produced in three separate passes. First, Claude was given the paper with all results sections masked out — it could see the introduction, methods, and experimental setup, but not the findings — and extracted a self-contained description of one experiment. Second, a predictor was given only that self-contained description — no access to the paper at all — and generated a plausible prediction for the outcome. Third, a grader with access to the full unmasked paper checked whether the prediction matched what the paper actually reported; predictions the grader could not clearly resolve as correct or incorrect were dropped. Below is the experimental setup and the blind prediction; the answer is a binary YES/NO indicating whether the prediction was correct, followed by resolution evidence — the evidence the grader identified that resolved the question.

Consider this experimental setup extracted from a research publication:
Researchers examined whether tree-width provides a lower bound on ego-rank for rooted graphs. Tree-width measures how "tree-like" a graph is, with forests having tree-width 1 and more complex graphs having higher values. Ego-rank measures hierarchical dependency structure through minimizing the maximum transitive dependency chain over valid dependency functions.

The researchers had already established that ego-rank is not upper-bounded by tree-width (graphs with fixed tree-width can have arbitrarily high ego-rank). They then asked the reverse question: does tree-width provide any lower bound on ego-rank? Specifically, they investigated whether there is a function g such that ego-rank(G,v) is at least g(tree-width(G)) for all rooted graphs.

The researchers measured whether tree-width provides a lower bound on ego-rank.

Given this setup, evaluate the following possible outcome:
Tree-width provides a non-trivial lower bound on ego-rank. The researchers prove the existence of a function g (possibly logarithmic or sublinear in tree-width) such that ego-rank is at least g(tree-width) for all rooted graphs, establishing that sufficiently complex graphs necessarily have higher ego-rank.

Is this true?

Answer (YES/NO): YES